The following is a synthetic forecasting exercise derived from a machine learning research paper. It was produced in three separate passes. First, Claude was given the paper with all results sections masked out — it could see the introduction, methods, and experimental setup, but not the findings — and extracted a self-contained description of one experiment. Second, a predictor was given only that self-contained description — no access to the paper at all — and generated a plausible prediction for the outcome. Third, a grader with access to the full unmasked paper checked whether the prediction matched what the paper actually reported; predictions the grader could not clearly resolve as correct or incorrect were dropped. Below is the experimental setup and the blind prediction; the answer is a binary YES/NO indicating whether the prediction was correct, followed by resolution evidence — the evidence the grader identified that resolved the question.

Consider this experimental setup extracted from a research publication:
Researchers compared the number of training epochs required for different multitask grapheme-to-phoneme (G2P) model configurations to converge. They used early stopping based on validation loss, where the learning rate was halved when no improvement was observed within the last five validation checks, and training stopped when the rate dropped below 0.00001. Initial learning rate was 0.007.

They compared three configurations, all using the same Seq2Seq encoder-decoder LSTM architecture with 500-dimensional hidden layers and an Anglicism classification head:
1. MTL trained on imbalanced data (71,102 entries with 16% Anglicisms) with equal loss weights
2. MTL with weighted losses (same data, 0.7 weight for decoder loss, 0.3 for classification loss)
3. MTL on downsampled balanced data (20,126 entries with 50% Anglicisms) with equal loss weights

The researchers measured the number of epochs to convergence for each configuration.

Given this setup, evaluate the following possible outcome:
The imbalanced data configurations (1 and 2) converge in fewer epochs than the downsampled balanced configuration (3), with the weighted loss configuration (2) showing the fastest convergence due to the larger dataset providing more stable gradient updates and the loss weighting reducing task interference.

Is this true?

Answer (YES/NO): NO